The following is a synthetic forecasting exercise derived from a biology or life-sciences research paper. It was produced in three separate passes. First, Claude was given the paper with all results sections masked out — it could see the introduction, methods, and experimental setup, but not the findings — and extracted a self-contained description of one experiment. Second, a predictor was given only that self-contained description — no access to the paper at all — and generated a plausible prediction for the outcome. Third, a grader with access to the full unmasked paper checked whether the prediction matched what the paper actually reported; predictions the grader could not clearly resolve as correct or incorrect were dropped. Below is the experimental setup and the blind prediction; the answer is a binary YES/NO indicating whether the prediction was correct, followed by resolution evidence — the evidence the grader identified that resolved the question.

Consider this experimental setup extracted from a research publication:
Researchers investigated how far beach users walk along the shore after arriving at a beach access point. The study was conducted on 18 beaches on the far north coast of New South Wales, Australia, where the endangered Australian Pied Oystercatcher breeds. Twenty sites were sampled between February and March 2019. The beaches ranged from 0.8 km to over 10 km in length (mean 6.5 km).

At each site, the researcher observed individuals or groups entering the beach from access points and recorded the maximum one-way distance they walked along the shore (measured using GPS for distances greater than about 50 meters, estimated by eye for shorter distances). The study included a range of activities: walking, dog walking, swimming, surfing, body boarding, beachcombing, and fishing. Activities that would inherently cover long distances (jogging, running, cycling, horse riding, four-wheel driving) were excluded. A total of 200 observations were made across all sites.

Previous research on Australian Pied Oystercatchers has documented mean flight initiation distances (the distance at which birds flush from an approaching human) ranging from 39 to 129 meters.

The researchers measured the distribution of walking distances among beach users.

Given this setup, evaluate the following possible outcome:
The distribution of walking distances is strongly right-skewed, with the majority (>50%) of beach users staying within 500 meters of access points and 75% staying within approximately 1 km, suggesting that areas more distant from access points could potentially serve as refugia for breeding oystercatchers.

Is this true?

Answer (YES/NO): NO